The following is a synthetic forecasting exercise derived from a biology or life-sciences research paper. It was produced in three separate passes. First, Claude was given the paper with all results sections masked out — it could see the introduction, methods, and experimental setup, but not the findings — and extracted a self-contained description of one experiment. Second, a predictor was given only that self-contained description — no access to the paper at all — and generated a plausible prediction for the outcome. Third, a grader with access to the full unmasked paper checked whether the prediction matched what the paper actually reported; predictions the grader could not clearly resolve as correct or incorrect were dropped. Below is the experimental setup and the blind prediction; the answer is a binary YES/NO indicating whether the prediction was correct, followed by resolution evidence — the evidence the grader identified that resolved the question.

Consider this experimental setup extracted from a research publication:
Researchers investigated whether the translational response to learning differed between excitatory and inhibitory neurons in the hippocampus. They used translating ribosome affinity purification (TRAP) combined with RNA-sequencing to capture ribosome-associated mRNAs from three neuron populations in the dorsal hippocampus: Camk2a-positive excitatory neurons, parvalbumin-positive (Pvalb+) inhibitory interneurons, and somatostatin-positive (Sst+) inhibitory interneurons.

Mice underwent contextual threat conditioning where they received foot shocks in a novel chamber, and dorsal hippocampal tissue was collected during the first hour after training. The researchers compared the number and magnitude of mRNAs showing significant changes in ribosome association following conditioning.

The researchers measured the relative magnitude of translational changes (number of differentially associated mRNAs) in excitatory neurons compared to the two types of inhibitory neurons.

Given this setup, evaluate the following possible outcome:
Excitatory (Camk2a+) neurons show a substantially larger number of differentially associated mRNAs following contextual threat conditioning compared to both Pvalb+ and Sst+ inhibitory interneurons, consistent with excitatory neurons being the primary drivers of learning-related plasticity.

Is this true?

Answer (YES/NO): NO